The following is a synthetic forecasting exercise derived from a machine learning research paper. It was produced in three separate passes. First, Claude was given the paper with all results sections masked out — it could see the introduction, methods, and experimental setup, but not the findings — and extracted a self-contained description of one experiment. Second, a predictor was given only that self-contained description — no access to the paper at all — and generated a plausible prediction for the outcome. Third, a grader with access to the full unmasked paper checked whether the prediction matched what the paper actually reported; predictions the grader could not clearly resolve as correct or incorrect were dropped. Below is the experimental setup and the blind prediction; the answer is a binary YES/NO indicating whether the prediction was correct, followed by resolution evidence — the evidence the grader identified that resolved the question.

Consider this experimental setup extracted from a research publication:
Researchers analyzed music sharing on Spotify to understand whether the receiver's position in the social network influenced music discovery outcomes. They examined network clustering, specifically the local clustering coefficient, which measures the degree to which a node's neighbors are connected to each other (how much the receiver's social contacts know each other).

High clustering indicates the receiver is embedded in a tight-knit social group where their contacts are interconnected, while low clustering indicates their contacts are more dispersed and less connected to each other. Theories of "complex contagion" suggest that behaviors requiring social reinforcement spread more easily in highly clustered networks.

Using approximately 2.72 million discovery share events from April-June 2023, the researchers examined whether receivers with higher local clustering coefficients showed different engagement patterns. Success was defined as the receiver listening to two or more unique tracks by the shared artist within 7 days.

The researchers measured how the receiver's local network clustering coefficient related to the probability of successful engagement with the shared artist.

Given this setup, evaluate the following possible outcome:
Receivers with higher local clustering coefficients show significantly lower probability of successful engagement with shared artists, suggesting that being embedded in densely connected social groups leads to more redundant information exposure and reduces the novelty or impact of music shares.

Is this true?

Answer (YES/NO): NO